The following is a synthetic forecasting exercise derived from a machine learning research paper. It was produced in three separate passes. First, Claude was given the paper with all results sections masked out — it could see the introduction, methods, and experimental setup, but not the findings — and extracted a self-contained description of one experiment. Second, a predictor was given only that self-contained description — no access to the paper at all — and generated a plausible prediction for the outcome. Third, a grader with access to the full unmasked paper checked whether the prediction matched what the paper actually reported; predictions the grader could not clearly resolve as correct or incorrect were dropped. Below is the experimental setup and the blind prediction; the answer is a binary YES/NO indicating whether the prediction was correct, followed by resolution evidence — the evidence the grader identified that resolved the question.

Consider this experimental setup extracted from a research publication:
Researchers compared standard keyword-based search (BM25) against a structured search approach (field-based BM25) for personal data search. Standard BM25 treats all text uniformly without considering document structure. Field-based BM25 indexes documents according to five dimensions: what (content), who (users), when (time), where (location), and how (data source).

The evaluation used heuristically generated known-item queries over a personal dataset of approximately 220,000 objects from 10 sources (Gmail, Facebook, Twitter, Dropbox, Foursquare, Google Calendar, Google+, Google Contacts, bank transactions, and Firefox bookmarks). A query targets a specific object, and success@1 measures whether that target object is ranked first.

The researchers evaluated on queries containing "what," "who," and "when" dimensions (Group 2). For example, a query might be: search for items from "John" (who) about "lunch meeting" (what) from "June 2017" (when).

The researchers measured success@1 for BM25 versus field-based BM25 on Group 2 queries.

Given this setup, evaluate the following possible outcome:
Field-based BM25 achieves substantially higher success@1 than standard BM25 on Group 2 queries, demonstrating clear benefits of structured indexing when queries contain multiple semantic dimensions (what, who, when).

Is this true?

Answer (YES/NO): YES